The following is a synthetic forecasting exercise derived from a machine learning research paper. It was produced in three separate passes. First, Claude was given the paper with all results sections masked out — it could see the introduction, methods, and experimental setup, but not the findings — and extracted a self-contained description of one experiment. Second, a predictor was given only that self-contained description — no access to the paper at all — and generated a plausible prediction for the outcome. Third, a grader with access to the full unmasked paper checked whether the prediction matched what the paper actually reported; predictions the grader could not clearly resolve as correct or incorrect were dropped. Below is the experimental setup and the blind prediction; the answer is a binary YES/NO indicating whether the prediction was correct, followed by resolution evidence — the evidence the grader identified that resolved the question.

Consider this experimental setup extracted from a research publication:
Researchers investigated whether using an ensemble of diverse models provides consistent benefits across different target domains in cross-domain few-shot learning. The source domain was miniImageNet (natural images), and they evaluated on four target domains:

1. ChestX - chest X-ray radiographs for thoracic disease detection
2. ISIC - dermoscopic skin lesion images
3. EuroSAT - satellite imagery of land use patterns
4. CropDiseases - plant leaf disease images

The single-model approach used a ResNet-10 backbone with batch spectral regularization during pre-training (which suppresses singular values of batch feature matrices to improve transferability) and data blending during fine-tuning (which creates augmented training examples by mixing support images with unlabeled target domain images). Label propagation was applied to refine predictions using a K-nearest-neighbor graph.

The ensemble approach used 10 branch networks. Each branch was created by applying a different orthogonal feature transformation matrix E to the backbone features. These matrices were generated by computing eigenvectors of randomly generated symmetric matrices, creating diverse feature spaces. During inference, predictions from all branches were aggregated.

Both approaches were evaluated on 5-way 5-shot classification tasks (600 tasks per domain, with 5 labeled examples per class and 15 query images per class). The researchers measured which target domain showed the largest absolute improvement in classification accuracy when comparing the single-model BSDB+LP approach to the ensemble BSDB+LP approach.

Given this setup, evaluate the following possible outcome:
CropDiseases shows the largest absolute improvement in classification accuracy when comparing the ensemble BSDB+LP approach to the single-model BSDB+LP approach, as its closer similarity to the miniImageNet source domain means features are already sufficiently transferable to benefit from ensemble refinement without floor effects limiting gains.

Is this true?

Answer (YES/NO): NO